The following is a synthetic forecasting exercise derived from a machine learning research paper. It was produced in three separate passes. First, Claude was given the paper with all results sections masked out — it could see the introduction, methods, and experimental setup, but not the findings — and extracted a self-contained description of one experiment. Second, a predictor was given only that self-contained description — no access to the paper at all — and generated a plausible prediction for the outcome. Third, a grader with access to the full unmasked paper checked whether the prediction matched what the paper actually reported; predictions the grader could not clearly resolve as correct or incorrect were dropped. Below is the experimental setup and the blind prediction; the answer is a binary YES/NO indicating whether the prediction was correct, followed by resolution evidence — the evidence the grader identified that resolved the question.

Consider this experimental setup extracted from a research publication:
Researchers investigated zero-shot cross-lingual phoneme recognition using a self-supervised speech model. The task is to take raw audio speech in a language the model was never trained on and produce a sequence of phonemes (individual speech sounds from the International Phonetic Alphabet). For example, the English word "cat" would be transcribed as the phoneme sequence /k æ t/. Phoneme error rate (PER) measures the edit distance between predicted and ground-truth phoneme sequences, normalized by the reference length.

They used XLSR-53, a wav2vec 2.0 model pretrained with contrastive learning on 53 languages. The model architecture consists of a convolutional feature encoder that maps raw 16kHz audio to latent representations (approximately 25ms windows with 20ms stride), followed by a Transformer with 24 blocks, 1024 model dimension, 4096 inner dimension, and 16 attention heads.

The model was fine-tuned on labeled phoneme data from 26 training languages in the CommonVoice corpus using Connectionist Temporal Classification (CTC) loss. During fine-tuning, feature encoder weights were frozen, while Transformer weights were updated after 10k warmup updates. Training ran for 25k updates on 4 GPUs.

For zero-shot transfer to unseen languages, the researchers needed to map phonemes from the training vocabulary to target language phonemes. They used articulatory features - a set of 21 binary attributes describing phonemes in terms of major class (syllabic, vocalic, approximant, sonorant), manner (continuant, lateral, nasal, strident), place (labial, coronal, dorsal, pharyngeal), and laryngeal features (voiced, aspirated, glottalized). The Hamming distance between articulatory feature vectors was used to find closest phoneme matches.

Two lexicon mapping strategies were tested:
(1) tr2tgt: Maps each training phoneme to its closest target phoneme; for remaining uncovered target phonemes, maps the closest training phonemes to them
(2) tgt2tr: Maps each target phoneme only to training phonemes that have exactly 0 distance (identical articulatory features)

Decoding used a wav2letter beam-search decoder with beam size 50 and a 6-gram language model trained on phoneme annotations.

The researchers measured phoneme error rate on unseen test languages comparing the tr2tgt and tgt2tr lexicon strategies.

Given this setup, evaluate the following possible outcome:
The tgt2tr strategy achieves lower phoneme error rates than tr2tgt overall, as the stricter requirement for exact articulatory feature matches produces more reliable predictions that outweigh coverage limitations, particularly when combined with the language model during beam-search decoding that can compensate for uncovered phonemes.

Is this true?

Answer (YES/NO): NO